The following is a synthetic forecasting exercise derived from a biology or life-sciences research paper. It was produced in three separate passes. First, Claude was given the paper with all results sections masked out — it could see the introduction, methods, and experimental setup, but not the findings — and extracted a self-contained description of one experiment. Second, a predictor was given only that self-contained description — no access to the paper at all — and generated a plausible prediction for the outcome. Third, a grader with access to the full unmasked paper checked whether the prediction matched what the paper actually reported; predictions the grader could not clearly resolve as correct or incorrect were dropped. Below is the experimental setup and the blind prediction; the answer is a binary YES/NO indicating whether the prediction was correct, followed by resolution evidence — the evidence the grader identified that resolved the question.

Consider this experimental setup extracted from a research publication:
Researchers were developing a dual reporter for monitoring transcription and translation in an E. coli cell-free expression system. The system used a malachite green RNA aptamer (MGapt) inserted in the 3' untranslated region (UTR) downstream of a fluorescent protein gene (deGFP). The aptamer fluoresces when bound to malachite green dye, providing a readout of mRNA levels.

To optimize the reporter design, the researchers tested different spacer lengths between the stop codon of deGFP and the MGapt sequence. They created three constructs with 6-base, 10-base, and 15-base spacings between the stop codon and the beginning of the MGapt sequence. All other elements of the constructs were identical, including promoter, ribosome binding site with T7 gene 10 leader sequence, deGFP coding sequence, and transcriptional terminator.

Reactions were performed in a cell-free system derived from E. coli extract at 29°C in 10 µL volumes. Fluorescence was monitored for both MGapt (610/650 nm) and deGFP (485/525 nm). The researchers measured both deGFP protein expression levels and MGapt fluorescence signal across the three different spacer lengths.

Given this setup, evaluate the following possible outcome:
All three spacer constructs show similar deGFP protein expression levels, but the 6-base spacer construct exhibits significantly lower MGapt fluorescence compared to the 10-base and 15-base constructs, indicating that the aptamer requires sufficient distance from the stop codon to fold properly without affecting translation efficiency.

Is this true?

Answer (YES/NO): NO